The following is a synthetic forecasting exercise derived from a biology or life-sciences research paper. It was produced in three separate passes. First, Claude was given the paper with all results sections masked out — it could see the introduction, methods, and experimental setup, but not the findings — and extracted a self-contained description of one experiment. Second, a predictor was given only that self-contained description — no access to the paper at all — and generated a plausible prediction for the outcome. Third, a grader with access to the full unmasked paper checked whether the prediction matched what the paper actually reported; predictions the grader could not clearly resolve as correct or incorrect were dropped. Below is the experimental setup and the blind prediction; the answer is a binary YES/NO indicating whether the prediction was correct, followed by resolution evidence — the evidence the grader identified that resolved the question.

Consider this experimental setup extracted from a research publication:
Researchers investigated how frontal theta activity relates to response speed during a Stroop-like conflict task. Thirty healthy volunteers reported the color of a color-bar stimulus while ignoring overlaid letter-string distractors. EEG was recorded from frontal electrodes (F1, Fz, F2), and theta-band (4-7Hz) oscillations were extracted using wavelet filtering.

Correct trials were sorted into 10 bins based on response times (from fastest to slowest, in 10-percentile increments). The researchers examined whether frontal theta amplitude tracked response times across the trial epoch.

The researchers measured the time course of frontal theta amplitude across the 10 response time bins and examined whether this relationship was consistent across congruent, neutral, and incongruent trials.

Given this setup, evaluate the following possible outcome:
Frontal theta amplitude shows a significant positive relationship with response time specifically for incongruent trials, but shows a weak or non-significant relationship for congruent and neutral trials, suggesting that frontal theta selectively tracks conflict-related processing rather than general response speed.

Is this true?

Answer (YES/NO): NO